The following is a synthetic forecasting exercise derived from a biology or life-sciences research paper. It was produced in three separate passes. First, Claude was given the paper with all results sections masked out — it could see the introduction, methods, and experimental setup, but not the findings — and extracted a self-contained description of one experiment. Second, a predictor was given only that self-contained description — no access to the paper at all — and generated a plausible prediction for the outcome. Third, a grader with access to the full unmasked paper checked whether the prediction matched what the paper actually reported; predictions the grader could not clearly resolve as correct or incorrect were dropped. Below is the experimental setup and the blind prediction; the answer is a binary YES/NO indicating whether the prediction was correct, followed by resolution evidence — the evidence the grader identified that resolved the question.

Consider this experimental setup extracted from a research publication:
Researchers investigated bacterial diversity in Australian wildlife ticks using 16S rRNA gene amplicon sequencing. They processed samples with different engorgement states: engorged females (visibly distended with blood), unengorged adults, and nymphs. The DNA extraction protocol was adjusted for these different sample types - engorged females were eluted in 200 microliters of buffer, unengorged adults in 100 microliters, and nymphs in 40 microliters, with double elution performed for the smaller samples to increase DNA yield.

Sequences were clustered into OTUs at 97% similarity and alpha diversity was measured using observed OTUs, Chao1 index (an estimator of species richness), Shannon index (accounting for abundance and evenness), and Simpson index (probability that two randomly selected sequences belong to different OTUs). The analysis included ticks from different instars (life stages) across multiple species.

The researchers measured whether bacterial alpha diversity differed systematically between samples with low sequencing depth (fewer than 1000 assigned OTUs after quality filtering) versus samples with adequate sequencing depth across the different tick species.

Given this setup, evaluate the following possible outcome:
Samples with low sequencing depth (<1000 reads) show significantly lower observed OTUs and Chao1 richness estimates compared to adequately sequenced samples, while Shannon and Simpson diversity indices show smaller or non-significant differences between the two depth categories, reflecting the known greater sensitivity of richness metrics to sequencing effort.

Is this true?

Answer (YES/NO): NO